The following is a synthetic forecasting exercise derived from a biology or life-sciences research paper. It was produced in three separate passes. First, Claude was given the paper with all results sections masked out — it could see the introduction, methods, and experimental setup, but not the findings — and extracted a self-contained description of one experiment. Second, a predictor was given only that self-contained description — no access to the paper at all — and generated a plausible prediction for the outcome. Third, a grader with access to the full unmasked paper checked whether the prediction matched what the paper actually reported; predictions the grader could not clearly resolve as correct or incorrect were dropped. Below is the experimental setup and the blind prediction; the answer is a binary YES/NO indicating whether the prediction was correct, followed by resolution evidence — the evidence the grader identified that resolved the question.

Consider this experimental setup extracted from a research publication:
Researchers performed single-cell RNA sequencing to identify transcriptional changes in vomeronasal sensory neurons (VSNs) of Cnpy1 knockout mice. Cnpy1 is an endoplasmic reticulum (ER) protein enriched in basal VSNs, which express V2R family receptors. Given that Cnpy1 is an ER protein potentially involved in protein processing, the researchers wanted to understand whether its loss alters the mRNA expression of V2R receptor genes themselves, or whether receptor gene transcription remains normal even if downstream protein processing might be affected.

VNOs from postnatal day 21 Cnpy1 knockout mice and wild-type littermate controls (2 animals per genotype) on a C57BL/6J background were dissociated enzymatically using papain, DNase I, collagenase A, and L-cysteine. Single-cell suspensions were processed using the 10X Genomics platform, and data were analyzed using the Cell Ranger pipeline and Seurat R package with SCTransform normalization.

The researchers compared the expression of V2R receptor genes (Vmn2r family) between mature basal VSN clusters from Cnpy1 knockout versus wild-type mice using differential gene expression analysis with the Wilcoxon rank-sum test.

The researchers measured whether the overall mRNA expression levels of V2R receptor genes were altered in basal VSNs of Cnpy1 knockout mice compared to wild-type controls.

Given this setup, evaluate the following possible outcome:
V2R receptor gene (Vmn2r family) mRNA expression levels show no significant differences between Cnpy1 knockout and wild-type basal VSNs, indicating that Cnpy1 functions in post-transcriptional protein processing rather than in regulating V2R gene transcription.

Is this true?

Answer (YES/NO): NO